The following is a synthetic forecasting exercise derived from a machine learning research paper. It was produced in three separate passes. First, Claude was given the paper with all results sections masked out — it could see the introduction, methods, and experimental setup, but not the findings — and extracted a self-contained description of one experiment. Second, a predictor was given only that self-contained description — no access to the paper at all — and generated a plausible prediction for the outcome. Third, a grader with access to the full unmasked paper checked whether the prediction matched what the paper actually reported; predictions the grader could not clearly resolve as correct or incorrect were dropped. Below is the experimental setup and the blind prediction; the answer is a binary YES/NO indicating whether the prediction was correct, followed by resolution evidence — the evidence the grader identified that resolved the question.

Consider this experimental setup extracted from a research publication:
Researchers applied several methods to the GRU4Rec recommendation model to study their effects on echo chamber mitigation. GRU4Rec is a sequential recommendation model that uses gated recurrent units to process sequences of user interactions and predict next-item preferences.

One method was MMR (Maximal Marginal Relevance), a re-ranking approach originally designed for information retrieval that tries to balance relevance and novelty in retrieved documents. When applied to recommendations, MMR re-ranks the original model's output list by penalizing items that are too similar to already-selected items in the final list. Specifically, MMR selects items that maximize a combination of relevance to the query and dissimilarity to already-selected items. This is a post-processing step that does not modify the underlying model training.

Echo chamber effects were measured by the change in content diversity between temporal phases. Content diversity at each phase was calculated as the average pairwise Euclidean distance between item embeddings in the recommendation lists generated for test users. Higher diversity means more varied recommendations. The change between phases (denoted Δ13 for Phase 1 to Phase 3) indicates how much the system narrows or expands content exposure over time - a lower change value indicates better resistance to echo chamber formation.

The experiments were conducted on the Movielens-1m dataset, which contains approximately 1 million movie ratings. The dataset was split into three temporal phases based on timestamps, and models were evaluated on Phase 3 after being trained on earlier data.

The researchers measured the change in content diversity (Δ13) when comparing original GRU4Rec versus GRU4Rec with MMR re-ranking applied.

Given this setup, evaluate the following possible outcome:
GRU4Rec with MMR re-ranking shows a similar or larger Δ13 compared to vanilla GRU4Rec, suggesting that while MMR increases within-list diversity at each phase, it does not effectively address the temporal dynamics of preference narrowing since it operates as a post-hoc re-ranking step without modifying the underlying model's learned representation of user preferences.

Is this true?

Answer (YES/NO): YES